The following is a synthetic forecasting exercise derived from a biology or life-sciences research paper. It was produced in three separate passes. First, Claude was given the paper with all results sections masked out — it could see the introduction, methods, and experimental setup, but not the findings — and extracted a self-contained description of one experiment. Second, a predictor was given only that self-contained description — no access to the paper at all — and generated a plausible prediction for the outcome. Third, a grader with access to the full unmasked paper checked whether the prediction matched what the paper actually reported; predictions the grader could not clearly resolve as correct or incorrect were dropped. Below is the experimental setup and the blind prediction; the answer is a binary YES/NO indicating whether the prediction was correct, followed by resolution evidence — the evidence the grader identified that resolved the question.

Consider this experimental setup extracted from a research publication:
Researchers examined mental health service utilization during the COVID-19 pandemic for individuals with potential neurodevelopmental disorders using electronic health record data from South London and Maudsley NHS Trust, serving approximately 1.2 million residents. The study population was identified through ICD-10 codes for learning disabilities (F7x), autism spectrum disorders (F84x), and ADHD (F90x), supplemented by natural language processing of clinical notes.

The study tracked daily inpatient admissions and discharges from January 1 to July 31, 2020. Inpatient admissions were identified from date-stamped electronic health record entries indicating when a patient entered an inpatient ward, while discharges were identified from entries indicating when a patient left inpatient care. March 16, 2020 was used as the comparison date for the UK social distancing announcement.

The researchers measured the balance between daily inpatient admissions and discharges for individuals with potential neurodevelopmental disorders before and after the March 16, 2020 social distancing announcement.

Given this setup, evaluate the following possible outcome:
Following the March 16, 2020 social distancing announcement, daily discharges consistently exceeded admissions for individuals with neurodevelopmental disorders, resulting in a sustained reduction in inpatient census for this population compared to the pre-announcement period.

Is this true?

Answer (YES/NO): NO